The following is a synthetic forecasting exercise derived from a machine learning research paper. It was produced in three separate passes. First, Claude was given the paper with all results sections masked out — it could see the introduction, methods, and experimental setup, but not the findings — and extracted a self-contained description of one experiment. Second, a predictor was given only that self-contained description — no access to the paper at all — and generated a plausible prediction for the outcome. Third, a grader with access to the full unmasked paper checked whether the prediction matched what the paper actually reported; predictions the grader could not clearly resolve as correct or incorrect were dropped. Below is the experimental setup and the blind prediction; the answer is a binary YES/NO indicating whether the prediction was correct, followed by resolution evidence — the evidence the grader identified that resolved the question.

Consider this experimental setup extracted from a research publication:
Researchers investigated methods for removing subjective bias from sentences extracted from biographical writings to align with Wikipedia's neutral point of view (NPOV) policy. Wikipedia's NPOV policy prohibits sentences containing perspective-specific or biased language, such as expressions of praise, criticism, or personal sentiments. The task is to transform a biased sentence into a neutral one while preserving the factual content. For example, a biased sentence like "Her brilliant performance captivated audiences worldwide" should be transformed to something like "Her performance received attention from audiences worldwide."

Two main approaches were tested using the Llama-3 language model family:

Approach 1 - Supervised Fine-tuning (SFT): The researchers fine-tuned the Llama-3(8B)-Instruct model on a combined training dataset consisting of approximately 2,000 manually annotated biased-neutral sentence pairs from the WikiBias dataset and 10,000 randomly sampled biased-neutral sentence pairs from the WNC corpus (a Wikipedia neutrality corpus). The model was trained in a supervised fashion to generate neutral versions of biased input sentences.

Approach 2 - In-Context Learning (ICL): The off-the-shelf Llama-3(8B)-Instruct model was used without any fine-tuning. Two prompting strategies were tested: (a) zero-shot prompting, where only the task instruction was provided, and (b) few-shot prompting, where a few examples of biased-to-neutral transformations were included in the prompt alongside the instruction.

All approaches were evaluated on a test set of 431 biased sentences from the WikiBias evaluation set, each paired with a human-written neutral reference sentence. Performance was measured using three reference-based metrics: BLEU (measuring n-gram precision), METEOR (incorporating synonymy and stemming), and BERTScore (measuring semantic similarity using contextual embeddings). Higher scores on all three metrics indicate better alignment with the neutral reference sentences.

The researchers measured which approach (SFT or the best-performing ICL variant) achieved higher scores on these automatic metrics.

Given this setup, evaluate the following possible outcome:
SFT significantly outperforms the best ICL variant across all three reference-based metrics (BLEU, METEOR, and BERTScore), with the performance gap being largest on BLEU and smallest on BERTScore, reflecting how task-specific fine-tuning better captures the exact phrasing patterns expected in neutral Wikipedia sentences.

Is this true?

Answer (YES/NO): NO